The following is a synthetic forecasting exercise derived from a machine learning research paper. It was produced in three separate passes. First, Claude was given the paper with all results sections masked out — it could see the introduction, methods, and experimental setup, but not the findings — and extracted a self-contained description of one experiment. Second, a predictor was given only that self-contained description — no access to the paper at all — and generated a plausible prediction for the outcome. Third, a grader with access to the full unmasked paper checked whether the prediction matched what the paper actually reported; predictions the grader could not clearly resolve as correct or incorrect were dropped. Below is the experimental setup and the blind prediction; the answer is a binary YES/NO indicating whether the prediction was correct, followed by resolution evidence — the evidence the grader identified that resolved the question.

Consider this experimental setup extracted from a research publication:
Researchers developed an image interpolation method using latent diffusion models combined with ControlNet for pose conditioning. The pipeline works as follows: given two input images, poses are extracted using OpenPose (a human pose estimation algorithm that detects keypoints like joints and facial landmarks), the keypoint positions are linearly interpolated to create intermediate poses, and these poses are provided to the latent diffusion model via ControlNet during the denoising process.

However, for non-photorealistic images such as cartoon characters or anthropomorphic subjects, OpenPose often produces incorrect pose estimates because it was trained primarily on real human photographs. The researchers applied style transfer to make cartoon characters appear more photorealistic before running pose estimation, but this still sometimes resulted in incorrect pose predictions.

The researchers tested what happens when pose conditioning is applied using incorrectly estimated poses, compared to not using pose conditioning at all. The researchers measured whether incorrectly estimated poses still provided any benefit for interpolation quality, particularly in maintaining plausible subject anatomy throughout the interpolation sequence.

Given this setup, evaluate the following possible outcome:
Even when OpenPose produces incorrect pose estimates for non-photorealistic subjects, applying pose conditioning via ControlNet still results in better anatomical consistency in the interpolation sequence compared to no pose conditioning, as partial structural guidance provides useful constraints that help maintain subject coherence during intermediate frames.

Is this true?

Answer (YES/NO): YES